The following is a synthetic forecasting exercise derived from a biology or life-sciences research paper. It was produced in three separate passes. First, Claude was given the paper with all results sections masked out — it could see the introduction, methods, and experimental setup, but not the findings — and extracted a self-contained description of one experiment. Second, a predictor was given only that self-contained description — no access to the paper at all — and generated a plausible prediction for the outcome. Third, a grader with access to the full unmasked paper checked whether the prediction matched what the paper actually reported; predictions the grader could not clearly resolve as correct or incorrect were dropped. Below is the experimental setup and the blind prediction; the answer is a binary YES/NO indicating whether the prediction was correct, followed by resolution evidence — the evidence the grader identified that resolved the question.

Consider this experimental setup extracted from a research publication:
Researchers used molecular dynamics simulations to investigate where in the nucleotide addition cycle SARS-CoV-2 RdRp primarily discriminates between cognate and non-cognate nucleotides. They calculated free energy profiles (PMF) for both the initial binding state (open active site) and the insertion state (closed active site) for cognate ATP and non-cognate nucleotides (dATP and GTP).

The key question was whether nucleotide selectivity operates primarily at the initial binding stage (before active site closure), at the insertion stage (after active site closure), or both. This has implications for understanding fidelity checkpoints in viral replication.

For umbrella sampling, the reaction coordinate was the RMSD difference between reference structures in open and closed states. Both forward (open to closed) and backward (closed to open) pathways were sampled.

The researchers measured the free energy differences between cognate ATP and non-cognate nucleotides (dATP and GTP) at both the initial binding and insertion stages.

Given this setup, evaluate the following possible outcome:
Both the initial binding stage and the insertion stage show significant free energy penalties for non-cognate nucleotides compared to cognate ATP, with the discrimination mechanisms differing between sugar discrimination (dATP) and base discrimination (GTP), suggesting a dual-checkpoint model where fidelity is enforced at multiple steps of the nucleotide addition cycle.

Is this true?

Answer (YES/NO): NO